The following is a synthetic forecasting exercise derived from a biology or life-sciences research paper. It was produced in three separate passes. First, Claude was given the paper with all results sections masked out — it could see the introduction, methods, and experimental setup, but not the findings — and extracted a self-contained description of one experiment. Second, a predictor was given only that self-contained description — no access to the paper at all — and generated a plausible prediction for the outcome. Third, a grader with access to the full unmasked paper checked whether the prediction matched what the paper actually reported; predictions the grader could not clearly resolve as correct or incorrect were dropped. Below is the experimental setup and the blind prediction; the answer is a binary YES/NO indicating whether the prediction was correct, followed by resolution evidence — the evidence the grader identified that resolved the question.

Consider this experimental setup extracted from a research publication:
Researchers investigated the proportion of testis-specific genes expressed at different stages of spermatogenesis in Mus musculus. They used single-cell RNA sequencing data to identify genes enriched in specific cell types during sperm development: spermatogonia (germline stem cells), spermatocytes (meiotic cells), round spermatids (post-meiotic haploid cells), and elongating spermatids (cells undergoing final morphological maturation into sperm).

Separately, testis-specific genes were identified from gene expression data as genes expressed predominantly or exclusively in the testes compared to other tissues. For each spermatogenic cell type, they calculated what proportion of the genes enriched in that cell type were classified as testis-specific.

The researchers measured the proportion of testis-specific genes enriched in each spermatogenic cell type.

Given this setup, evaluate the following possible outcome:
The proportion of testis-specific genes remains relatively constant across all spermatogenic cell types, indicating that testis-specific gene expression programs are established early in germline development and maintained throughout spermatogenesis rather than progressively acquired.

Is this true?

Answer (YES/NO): NO